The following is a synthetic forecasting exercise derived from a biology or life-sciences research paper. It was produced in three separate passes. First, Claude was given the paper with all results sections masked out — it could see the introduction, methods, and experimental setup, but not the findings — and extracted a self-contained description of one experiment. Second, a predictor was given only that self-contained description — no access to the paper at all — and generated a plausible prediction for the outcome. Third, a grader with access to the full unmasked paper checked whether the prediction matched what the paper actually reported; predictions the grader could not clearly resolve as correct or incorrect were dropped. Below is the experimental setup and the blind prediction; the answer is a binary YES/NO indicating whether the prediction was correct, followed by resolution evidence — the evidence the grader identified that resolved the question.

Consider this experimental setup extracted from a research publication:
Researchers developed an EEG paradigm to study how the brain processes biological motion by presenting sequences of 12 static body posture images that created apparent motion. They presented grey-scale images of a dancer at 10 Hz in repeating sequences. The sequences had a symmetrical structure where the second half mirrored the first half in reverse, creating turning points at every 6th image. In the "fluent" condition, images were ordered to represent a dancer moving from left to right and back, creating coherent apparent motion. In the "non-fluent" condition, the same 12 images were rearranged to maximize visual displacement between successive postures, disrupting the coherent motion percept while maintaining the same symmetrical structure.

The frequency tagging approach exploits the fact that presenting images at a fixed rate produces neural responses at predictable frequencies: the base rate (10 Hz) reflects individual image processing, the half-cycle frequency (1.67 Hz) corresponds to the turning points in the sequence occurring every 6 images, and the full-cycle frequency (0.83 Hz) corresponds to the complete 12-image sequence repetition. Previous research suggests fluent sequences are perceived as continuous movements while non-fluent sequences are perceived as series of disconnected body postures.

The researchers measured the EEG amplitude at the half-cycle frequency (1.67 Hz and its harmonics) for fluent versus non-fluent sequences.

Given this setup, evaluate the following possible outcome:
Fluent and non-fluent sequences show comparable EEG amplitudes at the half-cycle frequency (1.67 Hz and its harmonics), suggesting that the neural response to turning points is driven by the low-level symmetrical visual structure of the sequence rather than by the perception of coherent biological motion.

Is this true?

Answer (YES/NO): NO